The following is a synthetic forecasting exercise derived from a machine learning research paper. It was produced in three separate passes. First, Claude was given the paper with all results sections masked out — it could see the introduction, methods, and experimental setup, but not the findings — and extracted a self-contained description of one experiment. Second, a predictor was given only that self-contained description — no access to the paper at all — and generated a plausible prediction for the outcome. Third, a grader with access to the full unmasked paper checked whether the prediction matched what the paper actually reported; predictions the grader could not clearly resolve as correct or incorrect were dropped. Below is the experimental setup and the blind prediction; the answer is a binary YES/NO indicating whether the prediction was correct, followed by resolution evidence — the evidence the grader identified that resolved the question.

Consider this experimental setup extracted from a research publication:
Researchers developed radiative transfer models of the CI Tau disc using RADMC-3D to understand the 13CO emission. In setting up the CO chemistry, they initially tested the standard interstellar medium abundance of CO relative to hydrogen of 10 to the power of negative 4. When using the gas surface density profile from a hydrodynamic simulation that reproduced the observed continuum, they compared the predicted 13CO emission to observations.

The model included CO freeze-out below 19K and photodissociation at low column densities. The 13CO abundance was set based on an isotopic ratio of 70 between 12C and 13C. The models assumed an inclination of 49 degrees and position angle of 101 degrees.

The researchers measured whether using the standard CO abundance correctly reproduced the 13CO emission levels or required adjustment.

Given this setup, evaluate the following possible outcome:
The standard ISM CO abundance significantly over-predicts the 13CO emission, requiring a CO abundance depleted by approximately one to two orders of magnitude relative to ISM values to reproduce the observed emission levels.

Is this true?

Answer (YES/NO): YES